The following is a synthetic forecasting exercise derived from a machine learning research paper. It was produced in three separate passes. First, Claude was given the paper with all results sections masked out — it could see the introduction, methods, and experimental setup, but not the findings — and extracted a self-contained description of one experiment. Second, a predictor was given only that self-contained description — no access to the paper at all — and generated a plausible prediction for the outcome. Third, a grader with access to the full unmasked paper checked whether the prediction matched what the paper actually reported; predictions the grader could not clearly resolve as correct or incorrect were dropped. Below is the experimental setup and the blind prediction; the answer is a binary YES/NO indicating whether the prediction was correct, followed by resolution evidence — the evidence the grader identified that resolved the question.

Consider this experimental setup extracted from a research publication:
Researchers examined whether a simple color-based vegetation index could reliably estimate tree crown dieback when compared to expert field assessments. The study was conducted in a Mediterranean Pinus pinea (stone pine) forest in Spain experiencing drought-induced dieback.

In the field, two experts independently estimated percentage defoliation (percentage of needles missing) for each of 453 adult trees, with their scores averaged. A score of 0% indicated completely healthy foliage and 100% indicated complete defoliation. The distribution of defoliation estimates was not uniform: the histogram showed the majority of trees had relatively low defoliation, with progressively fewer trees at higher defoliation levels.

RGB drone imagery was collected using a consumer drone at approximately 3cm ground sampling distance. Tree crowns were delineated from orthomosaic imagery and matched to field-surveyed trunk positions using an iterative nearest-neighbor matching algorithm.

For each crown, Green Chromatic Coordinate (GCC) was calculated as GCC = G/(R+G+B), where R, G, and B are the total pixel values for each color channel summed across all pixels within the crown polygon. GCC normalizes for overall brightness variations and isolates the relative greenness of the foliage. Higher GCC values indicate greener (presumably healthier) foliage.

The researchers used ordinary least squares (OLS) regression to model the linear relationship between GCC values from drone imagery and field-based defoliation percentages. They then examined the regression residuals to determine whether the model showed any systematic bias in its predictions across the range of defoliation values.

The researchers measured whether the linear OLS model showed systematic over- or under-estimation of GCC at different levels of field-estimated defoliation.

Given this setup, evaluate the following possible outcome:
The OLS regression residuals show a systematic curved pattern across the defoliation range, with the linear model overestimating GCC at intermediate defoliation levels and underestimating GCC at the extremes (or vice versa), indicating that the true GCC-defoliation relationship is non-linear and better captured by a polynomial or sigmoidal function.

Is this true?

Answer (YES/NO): NO